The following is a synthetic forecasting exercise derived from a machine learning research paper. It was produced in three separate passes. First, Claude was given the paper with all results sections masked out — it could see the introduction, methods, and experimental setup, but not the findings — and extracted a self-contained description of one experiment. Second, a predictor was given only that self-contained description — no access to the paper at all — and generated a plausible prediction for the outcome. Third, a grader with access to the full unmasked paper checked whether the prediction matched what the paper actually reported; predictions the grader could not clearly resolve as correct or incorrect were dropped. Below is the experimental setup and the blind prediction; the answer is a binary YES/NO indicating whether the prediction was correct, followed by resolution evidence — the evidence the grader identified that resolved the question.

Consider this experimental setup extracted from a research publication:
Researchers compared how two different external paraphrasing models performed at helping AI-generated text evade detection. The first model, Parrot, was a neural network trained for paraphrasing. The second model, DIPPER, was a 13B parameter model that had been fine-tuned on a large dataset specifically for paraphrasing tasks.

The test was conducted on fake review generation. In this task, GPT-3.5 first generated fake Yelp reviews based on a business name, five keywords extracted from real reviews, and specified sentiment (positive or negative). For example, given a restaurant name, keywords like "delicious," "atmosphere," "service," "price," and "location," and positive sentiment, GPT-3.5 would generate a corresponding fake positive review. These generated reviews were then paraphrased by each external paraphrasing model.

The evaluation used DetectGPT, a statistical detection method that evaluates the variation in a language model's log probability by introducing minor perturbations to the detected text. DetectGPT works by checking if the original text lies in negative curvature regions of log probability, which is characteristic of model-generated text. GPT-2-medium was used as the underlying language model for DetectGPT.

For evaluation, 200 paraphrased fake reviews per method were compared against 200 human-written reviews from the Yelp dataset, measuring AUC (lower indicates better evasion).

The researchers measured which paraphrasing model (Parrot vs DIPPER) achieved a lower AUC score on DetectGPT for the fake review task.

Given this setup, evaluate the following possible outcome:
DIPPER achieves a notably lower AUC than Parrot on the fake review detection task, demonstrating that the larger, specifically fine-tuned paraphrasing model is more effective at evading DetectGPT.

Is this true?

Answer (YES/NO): YES